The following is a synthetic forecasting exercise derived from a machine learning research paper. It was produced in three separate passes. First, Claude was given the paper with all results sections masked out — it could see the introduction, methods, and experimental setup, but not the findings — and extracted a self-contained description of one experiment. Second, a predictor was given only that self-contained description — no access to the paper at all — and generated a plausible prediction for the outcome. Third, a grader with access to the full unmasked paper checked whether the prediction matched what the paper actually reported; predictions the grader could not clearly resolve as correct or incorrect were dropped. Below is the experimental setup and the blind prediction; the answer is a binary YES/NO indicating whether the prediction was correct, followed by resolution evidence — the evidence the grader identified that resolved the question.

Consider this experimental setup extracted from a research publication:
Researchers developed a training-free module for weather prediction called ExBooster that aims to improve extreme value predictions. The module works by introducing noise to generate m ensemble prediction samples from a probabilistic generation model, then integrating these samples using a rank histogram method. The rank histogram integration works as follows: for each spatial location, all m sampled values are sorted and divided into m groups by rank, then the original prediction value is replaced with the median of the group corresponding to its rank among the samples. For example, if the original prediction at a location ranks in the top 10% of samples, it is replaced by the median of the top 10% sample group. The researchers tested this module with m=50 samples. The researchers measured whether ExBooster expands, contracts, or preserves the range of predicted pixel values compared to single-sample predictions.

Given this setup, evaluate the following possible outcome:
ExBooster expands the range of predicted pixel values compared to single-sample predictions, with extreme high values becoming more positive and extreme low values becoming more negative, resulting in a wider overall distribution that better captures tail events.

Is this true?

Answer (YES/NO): NO